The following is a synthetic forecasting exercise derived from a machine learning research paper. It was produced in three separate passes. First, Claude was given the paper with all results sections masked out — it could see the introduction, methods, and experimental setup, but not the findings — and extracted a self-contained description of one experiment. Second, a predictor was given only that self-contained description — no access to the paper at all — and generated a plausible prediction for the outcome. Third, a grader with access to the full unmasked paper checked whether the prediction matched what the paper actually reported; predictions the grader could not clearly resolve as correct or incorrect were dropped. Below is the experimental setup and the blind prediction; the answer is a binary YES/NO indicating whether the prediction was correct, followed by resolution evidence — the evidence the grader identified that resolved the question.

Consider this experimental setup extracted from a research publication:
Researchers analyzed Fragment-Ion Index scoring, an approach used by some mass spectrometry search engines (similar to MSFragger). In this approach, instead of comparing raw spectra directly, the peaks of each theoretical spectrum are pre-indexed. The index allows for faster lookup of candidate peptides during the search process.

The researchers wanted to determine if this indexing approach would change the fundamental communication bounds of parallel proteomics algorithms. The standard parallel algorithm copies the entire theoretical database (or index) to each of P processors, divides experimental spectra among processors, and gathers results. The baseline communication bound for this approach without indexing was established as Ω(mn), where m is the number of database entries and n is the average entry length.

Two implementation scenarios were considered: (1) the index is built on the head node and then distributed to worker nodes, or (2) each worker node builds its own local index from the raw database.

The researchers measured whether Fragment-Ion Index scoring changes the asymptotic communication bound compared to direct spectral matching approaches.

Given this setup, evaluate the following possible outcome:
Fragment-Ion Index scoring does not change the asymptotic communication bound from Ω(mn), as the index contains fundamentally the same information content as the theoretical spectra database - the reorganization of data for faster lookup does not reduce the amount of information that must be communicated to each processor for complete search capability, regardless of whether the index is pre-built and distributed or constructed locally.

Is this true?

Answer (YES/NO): YES